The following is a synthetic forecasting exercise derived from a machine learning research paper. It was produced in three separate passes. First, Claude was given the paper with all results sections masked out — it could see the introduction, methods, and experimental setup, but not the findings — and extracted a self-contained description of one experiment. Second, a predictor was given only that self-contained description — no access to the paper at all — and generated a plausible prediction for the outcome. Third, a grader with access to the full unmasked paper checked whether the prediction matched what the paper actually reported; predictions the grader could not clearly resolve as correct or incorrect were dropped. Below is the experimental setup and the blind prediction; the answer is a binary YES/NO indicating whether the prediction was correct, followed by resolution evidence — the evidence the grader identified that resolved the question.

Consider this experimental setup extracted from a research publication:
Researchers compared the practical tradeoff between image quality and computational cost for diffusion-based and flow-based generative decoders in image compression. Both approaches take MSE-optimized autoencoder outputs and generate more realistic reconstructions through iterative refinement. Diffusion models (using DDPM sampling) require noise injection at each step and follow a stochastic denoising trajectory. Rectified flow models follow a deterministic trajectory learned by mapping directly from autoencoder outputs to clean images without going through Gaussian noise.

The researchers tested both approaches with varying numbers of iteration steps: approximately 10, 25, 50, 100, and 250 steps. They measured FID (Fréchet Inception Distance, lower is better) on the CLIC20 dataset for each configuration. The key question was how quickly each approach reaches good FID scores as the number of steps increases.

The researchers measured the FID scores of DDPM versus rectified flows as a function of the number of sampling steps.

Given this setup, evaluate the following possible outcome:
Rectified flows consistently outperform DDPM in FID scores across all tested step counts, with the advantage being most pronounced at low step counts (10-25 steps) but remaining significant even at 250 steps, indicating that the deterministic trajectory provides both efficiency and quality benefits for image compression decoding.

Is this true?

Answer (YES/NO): NO